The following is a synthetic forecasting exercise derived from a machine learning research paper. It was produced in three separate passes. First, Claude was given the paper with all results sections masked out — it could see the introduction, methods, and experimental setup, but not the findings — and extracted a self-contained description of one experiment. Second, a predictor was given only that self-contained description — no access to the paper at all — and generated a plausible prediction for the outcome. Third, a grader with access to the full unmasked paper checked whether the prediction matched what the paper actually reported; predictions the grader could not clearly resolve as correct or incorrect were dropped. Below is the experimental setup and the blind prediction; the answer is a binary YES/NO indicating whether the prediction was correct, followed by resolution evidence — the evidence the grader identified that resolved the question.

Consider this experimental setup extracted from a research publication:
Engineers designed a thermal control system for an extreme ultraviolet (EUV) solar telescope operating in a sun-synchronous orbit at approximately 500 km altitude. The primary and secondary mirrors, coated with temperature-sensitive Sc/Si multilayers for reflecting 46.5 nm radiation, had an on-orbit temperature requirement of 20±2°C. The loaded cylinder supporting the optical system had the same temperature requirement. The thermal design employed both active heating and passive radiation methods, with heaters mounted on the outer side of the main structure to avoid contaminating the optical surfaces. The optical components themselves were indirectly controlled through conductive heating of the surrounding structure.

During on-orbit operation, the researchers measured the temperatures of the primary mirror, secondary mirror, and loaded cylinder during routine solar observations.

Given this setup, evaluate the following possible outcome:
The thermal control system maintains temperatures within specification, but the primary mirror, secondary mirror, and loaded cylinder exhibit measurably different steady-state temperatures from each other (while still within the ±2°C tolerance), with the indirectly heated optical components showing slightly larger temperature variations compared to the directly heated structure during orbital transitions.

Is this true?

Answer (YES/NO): NO